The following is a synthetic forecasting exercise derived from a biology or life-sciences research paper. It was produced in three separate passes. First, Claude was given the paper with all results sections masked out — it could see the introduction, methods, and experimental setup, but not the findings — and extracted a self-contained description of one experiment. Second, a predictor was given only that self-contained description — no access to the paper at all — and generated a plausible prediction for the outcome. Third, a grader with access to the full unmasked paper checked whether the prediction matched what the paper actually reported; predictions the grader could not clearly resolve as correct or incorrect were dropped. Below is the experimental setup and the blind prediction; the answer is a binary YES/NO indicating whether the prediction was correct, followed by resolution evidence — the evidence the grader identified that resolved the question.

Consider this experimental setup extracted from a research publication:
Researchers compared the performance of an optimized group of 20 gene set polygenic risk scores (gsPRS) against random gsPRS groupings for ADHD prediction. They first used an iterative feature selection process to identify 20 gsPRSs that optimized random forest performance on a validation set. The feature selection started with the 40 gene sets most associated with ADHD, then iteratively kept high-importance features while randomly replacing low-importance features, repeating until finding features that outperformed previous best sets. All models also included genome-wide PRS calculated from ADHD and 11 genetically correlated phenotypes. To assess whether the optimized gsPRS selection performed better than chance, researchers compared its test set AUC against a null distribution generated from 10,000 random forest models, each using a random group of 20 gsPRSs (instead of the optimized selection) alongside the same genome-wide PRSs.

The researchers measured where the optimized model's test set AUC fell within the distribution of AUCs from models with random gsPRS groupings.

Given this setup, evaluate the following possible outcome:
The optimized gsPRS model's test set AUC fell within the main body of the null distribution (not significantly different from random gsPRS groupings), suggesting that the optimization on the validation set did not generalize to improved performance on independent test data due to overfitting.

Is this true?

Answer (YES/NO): NO